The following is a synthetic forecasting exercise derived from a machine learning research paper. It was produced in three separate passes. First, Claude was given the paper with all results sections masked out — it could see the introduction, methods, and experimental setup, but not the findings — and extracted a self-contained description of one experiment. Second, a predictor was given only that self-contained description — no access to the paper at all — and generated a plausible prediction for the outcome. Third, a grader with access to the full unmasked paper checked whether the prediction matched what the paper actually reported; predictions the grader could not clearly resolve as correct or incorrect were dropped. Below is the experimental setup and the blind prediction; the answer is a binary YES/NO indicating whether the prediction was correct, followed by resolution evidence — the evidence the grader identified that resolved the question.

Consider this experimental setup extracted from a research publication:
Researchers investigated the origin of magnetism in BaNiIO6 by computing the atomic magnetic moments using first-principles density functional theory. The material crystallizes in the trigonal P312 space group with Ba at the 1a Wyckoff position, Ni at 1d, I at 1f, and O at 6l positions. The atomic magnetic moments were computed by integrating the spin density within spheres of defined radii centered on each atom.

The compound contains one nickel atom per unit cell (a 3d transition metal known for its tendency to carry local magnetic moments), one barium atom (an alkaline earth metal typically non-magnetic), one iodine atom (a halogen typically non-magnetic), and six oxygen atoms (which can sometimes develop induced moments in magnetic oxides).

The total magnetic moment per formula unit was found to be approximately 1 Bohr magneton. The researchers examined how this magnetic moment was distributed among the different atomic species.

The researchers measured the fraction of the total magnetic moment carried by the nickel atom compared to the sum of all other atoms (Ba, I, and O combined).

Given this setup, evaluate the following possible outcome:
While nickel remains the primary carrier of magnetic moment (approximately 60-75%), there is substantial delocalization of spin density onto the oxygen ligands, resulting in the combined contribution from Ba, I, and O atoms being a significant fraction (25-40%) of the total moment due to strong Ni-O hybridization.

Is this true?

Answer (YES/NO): NO